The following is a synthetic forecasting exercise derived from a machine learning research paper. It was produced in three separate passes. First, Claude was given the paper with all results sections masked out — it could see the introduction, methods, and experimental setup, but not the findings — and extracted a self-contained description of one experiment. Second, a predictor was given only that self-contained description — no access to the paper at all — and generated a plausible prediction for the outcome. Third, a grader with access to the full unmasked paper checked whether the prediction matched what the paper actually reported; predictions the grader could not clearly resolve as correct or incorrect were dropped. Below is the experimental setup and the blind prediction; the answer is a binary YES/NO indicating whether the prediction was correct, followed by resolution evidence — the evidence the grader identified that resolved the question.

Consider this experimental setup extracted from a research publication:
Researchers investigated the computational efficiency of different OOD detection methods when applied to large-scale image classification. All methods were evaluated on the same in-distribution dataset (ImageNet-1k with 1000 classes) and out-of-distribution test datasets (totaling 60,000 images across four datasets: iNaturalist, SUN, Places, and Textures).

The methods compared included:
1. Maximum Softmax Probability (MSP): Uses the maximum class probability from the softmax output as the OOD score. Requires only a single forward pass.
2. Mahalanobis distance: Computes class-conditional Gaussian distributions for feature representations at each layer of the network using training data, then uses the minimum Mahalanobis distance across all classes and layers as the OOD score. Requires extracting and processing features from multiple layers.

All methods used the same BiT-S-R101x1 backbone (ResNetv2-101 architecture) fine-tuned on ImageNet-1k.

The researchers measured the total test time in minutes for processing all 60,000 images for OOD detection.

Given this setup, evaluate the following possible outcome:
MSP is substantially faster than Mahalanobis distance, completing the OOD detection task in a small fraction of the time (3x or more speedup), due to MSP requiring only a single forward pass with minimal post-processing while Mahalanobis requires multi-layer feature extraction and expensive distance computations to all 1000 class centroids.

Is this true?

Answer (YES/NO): YES